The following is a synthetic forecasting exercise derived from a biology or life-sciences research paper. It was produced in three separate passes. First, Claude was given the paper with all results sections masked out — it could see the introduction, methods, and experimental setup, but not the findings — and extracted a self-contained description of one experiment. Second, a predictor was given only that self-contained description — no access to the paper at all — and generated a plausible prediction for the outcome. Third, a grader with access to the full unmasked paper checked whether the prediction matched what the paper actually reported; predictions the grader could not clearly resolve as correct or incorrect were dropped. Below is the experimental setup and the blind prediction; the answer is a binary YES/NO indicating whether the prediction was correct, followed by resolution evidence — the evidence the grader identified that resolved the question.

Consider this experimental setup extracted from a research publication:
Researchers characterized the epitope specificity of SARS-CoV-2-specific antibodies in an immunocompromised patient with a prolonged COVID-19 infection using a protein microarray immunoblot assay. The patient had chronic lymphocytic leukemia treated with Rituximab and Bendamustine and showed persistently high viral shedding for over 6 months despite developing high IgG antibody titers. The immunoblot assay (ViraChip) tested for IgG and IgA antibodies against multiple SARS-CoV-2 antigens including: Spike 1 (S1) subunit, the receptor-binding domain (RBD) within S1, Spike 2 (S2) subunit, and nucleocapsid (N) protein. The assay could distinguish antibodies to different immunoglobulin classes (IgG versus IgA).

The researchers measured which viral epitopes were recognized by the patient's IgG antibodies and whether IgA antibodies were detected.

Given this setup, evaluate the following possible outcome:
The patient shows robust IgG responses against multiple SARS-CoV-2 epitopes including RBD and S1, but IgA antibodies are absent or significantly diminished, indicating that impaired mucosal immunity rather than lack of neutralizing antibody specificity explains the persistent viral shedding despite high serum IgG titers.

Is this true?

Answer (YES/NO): YES